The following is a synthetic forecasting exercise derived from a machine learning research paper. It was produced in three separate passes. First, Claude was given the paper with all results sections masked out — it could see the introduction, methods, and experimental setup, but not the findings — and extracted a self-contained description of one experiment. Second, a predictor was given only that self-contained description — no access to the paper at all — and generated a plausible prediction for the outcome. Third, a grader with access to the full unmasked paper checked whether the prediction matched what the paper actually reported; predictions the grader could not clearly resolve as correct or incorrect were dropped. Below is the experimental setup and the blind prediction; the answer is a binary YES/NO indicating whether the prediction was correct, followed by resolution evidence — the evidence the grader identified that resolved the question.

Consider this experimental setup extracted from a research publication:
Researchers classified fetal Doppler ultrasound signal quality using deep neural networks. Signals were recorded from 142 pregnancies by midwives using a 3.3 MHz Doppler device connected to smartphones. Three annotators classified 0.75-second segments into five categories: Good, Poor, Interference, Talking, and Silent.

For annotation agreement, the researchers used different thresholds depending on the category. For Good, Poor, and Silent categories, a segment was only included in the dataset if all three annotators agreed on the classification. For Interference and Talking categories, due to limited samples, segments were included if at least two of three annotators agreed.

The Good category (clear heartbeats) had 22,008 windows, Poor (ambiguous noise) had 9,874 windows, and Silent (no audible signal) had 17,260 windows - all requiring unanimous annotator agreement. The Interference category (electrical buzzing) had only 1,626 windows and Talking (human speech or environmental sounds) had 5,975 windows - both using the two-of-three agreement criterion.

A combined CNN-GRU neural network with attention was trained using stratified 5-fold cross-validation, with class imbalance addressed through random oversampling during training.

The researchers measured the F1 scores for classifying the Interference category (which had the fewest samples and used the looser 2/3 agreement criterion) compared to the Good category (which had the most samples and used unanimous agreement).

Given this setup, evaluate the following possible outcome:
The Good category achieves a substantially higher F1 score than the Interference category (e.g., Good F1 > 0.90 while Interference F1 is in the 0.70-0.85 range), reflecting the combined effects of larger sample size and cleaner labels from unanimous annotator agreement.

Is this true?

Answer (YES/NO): YES